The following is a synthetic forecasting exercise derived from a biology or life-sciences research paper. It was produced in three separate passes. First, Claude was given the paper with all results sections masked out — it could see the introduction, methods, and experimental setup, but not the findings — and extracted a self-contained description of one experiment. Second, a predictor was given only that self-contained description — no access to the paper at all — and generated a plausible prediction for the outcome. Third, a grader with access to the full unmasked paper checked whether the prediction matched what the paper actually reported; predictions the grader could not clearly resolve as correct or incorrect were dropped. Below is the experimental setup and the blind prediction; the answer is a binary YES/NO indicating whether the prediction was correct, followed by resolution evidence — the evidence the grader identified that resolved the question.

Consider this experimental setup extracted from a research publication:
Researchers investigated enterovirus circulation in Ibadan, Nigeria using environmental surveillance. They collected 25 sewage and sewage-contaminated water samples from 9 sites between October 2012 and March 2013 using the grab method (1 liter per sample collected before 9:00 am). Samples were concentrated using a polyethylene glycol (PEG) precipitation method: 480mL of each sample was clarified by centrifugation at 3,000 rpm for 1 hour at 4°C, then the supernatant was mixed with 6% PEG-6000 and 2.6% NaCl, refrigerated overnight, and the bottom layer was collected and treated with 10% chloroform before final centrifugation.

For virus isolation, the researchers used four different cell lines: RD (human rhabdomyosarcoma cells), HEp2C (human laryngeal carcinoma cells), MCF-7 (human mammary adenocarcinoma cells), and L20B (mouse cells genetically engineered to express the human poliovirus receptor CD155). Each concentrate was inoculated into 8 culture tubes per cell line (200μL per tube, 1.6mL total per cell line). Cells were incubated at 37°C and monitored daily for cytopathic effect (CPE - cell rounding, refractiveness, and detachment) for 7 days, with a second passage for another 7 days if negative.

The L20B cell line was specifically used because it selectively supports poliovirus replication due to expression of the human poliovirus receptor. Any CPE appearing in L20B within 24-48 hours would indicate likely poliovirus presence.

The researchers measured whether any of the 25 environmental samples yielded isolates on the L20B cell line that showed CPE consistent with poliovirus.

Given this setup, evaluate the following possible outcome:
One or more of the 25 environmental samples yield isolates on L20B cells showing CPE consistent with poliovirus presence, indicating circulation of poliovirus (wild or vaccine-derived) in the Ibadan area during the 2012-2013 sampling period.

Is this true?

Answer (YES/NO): NO